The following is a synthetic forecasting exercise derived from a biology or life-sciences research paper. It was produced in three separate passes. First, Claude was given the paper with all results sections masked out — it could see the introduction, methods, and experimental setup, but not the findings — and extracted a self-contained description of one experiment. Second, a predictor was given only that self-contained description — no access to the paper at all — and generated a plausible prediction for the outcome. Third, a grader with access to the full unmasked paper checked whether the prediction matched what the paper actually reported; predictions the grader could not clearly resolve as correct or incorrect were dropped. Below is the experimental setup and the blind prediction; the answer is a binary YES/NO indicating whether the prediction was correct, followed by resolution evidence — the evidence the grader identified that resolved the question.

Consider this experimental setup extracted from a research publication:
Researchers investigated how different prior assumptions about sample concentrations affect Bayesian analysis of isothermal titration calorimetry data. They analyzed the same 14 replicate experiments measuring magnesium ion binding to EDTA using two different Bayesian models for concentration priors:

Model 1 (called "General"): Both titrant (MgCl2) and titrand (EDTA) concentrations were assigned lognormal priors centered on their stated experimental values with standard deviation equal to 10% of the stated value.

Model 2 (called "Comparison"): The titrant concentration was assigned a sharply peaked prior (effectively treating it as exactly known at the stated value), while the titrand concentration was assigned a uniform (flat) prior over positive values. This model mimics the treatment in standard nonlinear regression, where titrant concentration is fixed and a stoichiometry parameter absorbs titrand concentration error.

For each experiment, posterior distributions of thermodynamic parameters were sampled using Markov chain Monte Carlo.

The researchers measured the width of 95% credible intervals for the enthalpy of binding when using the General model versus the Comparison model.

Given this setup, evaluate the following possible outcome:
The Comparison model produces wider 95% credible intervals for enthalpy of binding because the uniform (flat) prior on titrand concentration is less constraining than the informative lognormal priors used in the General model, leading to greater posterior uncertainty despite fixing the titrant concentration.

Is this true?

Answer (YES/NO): NO